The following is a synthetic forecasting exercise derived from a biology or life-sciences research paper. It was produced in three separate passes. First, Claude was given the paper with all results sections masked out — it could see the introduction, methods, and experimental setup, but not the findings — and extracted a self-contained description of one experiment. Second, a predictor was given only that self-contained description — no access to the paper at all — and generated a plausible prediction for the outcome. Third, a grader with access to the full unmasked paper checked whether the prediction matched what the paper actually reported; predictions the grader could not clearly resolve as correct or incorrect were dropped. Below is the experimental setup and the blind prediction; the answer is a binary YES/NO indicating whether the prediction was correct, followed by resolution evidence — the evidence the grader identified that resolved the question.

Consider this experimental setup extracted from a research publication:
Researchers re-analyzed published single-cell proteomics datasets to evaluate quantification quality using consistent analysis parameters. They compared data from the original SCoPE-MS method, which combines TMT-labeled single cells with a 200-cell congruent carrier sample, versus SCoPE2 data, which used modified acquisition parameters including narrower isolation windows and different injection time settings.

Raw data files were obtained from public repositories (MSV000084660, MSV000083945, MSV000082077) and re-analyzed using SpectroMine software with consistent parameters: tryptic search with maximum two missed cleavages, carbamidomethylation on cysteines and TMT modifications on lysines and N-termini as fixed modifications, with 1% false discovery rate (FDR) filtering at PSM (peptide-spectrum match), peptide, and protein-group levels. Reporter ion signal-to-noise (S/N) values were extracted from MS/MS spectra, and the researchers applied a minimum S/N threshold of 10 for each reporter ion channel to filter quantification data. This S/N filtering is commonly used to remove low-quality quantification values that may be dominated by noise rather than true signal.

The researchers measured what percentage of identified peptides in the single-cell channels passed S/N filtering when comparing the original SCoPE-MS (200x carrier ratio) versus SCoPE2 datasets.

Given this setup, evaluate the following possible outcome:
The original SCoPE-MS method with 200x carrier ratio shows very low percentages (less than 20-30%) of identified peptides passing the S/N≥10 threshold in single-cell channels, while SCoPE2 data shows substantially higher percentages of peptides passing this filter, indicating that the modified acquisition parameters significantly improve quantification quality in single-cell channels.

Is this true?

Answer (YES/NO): NO